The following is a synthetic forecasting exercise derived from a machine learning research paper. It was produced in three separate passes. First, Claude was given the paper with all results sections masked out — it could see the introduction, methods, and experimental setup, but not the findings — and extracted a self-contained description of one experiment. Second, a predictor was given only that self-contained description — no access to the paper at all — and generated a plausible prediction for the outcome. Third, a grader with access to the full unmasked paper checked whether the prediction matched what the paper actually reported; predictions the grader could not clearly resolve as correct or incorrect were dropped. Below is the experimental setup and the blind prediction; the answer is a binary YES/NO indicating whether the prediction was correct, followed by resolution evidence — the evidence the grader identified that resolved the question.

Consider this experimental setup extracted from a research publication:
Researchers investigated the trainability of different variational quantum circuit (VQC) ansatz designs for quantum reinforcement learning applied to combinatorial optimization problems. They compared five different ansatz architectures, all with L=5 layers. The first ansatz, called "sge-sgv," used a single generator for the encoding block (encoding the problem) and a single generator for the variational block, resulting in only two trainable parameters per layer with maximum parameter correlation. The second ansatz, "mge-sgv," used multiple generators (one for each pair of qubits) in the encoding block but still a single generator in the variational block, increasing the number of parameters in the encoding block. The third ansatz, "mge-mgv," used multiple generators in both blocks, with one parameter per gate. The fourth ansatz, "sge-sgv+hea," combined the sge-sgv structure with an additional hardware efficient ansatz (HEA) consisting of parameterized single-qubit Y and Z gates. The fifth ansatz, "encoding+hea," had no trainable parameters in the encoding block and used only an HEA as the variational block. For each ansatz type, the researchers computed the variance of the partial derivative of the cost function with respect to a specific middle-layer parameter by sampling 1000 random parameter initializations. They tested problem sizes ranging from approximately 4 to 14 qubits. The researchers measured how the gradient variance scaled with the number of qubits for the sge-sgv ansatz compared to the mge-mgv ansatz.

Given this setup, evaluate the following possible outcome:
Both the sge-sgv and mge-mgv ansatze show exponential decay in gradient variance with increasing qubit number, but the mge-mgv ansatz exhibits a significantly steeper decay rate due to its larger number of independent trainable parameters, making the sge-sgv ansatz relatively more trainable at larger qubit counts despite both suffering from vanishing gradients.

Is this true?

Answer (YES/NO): YES